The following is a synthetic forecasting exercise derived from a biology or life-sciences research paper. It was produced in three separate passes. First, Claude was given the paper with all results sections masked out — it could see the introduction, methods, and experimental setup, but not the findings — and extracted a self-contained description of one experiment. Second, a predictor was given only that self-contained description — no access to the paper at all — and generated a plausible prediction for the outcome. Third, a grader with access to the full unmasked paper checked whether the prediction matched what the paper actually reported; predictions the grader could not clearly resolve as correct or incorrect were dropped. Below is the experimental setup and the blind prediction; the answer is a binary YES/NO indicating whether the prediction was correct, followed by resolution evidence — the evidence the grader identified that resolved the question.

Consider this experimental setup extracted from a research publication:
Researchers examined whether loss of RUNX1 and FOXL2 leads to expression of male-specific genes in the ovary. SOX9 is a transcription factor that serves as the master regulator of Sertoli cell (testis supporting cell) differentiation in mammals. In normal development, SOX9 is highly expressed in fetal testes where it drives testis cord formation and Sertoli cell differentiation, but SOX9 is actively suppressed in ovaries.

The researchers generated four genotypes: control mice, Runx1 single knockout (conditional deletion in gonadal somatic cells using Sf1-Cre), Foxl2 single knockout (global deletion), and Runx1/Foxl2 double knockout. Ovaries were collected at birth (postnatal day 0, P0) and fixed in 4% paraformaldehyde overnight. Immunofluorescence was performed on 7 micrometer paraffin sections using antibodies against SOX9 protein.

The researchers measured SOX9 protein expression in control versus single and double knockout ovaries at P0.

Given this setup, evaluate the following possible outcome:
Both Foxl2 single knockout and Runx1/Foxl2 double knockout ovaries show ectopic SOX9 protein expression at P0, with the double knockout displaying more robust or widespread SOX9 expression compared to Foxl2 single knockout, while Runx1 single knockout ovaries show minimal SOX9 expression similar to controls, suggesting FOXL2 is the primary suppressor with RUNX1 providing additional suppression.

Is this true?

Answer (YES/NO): NO